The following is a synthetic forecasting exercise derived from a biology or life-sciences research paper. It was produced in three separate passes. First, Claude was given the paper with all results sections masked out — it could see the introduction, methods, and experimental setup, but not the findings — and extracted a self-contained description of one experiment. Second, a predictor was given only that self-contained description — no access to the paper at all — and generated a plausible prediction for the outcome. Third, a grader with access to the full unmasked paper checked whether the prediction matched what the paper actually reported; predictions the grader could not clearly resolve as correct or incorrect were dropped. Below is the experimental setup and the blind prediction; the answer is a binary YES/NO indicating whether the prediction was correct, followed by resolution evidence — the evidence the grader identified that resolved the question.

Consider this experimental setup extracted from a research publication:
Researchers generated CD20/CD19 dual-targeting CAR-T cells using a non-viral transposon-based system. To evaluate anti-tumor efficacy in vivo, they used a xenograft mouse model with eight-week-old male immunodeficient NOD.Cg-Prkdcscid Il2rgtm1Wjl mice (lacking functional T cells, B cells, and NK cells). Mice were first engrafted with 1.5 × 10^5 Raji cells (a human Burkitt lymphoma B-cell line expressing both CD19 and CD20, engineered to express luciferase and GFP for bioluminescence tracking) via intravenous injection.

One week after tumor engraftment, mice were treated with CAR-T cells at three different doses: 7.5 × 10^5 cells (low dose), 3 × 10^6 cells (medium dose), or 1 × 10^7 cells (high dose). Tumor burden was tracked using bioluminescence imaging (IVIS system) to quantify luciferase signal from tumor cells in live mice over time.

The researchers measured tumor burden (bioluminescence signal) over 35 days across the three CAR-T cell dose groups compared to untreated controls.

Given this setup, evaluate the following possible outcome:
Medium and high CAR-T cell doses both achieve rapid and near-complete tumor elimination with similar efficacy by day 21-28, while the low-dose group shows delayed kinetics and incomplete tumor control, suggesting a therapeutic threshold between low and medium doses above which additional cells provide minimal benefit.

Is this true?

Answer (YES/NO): NO